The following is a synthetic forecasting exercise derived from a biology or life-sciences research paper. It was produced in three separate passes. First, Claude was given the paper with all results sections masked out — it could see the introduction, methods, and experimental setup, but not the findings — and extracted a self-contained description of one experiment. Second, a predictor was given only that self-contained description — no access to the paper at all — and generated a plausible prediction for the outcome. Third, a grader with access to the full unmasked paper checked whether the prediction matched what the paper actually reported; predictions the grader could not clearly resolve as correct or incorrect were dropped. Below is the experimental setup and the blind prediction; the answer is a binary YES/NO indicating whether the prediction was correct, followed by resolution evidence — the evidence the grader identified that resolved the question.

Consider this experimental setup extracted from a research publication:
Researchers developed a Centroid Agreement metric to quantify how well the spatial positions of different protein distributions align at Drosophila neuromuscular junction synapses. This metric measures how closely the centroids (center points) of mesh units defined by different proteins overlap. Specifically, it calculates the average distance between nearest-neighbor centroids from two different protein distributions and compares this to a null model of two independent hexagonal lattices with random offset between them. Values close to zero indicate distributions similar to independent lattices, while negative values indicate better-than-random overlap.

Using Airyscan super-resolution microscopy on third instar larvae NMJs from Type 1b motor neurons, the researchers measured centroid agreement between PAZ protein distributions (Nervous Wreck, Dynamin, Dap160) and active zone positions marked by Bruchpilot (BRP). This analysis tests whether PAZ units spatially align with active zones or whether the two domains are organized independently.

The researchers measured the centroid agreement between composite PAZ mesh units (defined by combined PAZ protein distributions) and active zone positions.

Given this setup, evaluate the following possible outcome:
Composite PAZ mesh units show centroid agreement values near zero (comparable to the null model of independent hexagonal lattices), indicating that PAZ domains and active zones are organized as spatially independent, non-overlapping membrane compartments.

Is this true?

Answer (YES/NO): NO